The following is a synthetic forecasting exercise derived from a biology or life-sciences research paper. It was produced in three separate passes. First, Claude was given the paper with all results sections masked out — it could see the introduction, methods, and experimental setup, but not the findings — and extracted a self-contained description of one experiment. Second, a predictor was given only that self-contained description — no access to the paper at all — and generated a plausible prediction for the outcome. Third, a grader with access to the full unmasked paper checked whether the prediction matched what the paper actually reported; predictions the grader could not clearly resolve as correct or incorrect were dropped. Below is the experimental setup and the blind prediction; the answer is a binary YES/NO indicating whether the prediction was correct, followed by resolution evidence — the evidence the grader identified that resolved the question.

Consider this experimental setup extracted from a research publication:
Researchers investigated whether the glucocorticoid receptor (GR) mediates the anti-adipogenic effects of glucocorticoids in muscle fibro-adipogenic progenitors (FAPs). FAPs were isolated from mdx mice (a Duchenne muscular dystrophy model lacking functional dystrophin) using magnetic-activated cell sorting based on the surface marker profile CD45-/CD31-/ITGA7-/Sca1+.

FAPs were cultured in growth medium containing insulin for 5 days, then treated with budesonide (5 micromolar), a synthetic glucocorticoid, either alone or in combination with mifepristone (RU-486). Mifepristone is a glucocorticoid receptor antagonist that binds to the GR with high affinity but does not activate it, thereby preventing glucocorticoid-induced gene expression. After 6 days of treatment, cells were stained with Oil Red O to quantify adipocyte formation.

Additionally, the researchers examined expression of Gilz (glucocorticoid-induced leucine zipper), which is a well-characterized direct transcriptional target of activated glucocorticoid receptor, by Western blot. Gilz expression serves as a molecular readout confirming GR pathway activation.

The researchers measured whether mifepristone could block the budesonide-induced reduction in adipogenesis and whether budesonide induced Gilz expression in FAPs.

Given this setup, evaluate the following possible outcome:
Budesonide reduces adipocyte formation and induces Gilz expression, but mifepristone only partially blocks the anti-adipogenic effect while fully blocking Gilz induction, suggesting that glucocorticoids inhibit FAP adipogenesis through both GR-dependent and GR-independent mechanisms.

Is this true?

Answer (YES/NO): NO